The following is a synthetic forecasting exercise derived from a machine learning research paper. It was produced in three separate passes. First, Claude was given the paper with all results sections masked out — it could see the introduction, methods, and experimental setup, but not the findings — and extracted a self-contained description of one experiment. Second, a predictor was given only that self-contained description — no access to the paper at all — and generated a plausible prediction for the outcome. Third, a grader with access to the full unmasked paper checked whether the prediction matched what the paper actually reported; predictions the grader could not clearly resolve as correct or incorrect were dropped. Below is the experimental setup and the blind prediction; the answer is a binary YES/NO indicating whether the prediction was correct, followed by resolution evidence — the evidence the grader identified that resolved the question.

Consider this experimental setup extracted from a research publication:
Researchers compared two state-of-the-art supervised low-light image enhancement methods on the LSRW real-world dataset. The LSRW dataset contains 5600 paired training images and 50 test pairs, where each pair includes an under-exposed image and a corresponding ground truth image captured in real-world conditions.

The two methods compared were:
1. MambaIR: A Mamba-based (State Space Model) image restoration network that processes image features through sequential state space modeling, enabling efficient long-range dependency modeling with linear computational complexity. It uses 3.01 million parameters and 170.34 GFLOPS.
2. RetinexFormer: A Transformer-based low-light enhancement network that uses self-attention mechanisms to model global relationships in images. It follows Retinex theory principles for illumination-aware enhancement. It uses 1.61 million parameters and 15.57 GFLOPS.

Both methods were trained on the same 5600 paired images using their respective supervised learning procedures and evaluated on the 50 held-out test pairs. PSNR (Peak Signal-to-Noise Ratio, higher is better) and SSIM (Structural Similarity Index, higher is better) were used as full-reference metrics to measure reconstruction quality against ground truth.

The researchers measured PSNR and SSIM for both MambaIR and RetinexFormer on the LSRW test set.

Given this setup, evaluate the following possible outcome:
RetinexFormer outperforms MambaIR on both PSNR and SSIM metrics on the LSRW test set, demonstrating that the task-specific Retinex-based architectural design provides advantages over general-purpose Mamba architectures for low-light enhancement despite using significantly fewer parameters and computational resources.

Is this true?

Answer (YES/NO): YES